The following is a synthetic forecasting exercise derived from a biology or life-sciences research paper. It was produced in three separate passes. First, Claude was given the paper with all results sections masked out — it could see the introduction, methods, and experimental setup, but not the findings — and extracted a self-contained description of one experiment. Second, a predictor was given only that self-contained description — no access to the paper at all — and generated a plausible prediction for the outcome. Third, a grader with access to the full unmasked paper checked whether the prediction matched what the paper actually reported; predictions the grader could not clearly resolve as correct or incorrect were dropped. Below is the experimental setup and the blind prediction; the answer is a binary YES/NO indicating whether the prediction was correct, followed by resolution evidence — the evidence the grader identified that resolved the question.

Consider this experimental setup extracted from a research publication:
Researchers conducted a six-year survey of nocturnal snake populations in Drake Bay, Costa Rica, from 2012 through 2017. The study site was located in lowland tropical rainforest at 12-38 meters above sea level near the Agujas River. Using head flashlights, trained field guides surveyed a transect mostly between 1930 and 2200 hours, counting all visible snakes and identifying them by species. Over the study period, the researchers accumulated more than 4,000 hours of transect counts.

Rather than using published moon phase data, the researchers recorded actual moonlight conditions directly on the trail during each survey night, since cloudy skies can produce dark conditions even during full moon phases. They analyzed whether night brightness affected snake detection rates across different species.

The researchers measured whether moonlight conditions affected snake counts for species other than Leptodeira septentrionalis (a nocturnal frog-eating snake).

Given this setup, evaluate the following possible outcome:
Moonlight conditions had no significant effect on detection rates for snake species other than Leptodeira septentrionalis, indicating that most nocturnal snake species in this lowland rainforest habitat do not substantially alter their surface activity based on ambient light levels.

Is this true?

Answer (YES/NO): YES